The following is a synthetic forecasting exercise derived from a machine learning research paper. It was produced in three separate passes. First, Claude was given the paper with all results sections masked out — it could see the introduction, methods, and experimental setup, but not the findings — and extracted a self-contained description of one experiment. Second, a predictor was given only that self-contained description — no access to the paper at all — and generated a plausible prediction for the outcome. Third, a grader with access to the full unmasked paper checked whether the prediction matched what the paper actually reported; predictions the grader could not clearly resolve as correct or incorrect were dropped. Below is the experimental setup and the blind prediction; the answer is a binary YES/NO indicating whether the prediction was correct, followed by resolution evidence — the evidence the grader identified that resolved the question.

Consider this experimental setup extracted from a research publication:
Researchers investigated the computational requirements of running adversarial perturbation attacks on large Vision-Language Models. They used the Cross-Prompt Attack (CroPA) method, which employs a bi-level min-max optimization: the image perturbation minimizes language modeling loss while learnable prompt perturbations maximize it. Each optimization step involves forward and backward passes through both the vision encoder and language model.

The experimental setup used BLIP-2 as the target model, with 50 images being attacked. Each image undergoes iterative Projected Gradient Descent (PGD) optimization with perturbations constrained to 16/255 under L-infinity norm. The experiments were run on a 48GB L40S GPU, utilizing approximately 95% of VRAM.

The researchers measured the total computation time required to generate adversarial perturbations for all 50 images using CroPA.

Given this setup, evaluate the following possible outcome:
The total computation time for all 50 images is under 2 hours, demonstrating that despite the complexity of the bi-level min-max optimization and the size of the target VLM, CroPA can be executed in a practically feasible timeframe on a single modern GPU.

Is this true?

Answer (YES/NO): NO